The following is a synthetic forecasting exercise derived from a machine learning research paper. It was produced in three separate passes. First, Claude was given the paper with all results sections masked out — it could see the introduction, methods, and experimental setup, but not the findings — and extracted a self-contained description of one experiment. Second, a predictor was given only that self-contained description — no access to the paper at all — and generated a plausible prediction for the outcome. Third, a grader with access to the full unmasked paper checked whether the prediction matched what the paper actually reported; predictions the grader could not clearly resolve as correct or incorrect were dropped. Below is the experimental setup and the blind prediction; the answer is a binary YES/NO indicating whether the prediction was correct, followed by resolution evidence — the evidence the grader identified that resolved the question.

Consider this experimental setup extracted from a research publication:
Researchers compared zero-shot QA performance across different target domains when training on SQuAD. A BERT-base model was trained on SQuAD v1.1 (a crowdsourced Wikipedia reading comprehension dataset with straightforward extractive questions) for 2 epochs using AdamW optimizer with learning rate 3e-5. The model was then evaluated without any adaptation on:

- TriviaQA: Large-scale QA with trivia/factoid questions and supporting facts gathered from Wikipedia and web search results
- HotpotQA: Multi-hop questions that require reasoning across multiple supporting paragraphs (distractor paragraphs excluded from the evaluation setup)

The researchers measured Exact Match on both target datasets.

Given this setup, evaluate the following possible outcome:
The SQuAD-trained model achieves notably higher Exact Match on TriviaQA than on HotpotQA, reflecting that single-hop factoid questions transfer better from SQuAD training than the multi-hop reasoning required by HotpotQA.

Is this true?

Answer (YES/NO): YES